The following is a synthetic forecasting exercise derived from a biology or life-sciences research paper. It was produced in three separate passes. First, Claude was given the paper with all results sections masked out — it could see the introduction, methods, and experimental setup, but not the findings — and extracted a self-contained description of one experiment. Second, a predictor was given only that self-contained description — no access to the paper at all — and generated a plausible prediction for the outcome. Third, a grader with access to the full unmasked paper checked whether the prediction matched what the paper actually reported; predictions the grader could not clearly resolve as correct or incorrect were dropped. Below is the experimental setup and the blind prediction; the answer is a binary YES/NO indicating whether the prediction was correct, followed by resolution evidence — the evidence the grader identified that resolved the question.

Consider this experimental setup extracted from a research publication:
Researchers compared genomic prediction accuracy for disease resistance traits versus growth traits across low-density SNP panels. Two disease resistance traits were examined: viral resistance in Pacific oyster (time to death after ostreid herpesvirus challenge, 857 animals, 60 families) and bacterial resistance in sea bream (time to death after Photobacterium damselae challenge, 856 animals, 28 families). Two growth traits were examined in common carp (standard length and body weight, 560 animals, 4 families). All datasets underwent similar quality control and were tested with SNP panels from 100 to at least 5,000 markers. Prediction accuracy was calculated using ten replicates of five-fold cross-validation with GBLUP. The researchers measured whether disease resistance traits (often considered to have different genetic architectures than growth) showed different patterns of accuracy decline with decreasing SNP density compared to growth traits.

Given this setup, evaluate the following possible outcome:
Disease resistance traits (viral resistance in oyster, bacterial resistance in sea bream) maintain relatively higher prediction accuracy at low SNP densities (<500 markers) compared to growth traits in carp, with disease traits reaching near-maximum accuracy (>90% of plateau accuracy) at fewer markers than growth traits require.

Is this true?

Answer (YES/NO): NO